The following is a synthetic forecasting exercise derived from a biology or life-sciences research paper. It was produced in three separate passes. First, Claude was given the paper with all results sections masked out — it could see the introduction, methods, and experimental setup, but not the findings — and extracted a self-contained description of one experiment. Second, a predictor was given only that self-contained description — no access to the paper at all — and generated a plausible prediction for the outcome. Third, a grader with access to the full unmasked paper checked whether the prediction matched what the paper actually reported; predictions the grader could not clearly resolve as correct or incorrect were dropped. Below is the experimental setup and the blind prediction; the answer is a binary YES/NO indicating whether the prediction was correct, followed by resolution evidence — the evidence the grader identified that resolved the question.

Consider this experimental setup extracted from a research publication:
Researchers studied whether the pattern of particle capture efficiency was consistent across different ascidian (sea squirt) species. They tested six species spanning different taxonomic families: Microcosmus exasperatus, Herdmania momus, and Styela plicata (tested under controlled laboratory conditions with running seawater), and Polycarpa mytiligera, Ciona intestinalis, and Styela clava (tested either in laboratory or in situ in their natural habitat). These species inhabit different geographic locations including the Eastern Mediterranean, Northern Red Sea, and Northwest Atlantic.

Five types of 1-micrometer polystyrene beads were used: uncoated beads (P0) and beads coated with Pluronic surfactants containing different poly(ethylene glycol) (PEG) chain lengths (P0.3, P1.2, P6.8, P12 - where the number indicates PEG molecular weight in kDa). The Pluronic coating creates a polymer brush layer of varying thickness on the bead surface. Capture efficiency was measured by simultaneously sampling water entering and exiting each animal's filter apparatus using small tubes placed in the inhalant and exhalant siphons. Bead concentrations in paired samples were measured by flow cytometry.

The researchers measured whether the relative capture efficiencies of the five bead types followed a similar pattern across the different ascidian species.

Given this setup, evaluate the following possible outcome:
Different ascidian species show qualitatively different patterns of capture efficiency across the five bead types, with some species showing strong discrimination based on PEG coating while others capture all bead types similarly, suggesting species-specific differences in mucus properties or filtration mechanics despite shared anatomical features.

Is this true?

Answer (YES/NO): NO